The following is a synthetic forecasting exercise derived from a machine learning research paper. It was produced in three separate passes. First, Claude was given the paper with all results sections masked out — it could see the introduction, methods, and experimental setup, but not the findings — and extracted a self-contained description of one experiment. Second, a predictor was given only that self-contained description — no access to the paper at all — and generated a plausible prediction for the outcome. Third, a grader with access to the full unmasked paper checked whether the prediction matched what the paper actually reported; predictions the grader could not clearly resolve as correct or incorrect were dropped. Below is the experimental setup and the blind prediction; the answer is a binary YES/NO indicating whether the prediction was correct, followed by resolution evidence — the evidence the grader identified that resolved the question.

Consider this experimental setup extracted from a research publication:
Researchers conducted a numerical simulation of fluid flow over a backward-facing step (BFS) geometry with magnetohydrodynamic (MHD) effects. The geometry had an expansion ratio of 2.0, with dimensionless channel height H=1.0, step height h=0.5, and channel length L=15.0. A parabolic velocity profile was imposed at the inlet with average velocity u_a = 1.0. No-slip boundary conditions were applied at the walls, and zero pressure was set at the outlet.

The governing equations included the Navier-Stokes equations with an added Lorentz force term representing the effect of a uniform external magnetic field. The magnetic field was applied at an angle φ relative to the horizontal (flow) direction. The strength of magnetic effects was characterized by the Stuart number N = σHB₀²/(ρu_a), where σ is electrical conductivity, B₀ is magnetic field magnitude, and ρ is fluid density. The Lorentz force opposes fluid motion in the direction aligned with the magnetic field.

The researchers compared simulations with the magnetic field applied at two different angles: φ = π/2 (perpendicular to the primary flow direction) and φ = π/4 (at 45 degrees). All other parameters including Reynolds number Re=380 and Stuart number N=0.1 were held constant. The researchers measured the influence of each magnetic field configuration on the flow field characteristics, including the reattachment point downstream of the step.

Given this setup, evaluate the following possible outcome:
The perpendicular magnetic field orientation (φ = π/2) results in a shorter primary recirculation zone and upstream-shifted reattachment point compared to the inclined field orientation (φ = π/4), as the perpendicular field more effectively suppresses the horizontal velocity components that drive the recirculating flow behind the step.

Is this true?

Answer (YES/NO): YES